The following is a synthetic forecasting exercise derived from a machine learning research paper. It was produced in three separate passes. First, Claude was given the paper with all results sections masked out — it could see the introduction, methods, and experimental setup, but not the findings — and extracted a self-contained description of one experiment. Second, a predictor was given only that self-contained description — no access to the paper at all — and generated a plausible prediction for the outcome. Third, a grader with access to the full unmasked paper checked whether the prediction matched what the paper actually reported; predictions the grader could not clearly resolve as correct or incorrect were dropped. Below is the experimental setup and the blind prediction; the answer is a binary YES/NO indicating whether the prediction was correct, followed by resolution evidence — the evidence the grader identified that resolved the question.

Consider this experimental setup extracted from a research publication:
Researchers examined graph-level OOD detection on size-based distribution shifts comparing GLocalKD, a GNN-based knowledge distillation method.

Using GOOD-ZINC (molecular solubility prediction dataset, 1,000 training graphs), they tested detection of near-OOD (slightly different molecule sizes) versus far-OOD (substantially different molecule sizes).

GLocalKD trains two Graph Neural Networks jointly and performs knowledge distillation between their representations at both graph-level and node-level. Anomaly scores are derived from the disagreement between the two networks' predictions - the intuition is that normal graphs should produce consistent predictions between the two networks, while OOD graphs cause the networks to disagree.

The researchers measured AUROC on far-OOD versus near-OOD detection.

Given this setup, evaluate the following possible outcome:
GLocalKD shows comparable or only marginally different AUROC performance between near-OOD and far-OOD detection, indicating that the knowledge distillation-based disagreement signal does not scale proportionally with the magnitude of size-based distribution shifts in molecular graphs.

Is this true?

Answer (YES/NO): NO